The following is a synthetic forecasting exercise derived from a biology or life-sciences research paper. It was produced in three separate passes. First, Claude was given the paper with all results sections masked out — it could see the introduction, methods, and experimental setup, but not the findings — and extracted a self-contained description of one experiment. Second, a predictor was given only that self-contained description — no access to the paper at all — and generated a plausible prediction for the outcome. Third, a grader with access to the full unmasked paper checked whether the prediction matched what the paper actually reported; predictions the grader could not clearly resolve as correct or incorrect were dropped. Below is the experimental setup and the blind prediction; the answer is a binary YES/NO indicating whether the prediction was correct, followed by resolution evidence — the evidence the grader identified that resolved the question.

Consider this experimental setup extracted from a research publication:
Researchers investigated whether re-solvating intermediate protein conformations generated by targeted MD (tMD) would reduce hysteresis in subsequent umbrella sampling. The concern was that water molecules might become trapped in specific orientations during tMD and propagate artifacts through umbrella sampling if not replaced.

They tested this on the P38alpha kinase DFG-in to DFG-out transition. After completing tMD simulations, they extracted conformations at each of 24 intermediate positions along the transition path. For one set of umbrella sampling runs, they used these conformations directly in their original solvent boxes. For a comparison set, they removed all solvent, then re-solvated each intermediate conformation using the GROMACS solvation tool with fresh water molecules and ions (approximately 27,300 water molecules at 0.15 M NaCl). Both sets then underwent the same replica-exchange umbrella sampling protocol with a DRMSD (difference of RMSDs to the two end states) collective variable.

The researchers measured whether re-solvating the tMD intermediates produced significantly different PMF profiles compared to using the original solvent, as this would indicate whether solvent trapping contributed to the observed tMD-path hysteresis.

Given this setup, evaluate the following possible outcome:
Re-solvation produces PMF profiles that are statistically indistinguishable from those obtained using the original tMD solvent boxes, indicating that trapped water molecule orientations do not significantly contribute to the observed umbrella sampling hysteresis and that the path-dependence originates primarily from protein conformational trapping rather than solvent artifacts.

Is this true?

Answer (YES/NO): YES